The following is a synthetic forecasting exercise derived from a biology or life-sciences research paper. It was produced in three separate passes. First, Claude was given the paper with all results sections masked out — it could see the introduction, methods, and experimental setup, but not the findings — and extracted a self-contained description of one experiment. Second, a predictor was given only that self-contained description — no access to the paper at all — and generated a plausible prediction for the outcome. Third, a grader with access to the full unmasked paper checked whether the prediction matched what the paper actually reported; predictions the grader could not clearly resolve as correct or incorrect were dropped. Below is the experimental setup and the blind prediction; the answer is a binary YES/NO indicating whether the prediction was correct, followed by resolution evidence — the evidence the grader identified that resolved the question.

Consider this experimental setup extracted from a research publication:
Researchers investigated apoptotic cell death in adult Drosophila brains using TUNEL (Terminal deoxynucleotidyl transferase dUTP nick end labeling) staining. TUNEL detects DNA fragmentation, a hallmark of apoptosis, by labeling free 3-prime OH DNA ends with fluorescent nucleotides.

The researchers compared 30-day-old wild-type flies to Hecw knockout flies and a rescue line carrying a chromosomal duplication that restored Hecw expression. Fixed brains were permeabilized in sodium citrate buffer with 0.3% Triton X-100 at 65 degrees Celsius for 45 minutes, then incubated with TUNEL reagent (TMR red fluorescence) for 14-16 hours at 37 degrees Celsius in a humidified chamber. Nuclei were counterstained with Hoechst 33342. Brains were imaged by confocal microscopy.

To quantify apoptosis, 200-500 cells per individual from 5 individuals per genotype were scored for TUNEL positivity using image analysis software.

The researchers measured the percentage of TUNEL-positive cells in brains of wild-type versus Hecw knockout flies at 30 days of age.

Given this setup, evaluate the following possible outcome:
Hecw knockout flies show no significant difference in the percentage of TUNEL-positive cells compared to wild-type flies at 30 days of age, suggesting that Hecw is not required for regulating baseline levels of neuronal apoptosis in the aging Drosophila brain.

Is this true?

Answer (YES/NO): NO